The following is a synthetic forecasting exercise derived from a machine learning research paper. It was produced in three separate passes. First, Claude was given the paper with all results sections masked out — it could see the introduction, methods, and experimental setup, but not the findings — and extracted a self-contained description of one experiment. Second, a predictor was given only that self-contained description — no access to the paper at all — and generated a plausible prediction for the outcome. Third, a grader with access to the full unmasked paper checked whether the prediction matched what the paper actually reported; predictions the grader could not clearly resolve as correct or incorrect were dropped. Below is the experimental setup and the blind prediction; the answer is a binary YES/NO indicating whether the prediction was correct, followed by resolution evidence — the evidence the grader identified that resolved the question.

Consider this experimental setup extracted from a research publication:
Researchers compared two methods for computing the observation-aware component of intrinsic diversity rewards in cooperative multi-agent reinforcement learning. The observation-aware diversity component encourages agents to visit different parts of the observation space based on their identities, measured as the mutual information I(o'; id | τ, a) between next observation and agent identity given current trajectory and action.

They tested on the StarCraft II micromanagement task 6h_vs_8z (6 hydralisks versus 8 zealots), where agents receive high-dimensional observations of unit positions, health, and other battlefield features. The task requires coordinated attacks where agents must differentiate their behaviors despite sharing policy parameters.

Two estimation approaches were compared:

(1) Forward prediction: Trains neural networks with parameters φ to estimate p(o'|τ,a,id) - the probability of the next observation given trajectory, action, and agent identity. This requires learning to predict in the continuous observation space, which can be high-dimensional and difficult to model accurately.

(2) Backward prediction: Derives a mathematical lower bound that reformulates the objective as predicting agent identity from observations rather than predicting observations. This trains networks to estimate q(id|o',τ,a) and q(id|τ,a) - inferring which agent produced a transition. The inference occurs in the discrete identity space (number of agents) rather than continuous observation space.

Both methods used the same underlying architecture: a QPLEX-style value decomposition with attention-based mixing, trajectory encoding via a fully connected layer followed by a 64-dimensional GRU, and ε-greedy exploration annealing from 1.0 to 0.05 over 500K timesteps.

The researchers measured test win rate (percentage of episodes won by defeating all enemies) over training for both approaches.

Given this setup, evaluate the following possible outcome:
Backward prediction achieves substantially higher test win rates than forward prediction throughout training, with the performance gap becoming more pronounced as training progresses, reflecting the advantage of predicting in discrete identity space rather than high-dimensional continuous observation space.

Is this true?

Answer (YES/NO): NO